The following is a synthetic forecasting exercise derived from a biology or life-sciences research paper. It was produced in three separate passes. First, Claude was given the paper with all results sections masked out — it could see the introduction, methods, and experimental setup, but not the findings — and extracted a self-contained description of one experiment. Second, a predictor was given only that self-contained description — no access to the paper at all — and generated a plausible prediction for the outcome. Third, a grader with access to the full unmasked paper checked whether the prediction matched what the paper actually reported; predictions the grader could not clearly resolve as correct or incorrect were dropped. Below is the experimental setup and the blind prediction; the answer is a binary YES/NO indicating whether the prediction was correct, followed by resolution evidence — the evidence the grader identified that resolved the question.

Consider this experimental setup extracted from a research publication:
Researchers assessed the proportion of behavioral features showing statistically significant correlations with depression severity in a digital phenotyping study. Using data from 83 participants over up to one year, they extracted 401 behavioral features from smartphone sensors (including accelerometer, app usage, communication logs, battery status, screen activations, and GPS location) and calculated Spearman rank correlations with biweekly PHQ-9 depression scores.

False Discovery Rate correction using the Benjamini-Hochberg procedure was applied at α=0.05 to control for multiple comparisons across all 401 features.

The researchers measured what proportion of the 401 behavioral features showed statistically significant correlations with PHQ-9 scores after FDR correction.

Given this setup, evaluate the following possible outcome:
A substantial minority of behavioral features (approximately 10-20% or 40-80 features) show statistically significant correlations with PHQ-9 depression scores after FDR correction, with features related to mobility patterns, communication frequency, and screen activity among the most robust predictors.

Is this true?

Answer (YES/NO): NO